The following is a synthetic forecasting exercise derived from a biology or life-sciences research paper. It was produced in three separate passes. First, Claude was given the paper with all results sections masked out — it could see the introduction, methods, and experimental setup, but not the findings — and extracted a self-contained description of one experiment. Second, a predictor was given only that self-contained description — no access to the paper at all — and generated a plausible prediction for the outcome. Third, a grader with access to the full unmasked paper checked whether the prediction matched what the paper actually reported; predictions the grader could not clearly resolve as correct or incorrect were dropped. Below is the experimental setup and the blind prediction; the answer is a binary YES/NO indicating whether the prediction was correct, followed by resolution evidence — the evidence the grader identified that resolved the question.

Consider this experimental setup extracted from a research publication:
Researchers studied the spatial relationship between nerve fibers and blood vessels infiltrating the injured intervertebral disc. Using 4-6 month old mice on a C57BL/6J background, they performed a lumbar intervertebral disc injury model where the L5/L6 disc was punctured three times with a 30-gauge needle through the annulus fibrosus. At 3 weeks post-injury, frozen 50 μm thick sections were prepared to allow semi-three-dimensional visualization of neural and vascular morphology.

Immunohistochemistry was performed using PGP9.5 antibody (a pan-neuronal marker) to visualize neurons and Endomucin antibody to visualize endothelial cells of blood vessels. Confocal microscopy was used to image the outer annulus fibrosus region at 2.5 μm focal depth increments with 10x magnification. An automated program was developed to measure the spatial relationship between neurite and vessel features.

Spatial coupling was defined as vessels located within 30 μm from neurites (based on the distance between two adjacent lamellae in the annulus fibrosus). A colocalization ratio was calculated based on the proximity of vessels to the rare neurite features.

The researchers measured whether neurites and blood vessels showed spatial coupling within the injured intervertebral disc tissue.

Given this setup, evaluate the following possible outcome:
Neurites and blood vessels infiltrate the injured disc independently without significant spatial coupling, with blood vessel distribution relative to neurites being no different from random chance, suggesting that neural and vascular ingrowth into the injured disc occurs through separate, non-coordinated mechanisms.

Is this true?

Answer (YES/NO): NO